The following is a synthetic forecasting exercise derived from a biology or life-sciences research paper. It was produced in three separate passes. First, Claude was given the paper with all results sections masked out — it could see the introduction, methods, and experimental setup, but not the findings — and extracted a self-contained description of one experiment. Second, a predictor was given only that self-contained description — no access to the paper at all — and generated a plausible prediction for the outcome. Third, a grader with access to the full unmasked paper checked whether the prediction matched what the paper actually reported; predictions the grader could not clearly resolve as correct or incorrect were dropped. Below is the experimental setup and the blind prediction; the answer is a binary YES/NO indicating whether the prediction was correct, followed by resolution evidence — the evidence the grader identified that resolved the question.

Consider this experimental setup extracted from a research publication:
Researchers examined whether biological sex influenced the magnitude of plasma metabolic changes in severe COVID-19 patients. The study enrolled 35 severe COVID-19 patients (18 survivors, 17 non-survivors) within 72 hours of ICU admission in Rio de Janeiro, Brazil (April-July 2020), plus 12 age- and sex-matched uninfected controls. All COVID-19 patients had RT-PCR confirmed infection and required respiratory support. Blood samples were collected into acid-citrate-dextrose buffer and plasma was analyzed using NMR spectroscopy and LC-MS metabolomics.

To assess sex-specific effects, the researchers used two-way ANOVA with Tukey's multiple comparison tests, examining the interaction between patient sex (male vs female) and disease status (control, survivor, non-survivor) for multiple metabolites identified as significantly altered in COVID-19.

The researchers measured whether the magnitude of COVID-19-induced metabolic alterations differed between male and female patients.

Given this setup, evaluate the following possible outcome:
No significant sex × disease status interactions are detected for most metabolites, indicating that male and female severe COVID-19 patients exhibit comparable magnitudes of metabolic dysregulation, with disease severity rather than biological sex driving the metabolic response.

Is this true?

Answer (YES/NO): NO